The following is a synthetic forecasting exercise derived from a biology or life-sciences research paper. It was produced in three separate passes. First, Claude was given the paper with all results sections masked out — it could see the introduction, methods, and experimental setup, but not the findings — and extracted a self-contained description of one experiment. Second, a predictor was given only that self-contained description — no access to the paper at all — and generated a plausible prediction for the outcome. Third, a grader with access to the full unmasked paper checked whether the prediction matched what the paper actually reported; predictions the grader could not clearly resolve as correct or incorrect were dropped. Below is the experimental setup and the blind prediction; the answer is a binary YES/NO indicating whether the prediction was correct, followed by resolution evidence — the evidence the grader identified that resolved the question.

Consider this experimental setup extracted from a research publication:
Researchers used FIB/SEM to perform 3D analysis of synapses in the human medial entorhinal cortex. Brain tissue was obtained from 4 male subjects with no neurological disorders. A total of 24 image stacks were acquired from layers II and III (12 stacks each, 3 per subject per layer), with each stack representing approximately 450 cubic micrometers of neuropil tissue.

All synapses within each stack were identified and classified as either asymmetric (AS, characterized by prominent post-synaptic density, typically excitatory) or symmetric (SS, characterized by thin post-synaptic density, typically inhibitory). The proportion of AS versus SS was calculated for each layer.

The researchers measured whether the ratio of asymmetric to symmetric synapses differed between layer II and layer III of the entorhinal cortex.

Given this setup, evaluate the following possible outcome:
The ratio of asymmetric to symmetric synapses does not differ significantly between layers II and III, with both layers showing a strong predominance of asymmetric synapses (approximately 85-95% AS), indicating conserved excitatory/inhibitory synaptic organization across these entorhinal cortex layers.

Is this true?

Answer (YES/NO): YES